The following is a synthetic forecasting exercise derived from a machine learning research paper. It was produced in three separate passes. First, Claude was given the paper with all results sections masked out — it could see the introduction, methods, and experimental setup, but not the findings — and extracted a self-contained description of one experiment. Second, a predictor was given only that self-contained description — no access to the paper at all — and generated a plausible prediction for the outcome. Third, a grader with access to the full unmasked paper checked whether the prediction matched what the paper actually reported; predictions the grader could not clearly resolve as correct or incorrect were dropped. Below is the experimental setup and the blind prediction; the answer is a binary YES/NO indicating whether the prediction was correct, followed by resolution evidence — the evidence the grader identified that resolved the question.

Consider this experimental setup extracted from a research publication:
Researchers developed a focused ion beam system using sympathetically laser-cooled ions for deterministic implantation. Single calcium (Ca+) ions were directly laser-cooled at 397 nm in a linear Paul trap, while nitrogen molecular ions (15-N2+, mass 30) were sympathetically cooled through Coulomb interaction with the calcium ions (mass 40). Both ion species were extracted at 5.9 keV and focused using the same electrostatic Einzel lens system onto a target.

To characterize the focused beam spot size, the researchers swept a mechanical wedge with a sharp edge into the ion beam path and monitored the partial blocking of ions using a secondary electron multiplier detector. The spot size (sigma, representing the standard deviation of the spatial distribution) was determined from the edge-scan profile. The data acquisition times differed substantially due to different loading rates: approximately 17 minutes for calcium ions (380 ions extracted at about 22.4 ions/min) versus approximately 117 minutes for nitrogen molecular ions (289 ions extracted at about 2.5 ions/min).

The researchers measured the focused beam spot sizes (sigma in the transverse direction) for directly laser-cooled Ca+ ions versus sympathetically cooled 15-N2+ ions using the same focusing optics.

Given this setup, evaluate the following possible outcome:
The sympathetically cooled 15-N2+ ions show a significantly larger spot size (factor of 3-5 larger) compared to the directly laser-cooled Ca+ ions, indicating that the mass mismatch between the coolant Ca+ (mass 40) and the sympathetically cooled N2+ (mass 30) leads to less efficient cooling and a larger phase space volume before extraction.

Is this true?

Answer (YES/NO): NO